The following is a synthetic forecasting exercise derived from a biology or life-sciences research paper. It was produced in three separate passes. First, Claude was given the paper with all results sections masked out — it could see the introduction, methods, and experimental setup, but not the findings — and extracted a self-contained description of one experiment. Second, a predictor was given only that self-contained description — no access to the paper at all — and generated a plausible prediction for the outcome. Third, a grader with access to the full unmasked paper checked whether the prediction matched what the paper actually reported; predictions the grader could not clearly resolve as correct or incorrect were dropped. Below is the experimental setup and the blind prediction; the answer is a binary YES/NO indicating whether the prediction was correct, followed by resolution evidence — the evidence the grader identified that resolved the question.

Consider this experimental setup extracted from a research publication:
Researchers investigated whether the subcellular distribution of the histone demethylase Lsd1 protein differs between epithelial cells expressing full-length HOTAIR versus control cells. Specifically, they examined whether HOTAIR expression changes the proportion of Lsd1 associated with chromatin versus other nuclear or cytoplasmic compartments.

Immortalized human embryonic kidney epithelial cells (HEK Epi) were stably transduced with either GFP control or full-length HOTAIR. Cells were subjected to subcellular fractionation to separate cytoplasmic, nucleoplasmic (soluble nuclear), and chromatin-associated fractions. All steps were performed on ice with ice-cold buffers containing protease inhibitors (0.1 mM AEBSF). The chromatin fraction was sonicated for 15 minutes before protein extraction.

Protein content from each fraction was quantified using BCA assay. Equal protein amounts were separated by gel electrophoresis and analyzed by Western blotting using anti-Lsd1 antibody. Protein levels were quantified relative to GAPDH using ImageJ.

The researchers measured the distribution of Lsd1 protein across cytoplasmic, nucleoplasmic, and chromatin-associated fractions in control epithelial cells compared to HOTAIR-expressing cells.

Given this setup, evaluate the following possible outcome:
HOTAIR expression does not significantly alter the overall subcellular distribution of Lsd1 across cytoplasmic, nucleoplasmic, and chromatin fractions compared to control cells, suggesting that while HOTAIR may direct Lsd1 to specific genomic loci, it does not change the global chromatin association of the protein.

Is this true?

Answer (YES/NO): YES